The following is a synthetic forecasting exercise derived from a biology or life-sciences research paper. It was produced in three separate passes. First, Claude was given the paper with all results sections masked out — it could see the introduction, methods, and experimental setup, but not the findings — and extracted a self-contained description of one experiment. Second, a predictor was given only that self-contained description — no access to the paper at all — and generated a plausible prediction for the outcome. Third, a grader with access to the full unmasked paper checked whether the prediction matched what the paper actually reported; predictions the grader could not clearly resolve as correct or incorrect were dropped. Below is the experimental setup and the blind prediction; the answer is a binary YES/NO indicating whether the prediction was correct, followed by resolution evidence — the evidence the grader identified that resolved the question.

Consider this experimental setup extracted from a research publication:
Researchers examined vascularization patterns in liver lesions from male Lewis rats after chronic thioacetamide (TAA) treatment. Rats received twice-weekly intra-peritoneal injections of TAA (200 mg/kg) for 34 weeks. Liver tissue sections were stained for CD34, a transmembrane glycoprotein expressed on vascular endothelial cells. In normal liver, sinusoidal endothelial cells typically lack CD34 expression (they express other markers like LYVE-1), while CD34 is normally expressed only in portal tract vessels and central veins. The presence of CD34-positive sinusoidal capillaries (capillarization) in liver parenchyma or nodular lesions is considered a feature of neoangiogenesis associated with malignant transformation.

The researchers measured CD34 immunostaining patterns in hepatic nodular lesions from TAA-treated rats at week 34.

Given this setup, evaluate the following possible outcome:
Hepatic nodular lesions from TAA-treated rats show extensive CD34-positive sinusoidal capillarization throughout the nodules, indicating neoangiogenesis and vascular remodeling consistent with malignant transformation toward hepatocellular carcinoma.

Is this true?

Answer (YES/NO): YES